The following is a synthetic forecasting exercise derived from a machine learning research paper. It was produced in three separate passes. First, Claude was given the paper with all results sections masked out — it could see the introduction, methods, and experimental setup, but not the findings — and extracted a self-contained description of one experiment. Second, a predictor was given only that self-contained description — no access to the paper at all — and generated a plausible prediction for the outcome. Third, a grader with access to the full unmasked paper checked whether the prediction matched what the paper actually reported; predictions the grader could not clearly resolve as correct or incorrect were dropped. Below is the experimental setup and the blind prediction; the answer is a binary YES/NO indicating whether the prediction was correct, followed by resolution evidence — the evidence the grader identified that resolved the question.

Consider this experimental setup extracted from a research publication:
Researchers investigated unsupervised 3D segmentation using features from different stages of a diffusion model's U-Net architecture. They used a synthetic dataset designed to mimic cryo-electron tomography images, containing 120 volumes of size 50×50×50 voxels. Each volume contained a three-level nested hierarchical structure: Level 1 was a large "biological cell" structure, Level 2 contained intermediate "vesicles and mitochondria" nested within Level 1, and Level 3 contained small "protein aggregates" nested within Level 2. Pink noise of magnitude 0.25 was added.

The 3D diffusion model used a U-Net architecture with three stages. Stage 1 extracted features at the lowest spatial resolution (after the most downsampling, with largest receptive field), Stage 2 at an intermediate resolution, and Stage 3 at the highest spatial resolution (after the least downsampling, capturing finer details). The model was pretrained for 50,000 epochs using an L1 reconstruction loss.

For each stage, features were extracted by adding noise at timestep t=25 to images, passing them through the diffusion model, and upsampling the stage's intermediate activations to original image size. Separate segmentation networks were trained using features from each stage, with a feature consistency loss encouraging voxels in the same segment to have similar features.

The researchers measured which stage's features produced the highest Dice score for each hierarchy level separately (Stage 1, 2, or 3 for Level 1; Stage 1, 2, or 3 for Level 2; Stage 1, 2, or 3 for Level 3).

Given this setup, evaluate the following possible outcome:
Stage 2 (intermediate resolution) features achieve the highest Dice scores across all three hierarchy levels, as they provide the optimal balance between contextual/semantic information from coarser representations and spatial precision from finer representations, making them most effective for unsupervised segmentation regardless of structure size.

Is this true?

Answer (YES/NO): NO